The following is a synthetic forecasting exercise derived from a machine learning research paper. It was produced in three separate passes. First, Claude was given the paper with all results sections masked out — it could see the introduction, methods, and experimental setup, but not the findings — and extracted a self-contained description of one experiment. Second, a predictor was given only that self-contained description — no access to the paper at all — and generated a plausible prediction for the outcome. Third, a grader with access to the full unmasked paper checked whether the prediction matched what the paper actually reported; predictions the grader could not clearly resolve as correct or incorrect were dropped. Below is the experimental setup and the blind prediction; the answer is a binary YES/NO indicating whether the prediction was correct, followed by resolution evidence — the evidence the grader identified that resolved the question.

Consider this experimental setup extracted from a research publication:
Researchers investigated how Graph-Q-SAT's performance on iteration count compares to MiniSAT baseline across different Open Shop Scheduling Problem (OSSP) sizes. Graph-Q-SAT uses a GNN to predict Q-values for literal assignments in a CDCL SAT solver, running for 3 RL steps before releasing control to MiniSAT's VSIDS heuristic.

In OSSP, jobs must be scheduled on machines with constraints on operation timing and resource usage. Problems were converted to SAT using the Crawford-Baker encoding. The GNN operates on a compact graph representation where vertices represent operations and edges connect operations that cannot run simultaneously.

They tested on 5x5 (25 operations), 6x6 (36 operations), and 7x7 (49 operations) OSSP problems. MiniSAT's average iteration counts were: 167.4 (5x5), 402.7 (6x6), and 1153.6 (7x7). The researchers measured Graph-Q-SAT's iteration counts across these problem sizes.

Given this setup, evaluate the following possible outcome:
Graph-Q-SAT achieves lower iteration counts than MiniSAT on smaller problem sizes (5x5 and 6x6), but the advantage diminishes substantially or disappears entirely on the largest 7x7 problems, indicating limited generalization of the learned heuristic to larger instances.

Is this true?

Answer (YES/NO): NO